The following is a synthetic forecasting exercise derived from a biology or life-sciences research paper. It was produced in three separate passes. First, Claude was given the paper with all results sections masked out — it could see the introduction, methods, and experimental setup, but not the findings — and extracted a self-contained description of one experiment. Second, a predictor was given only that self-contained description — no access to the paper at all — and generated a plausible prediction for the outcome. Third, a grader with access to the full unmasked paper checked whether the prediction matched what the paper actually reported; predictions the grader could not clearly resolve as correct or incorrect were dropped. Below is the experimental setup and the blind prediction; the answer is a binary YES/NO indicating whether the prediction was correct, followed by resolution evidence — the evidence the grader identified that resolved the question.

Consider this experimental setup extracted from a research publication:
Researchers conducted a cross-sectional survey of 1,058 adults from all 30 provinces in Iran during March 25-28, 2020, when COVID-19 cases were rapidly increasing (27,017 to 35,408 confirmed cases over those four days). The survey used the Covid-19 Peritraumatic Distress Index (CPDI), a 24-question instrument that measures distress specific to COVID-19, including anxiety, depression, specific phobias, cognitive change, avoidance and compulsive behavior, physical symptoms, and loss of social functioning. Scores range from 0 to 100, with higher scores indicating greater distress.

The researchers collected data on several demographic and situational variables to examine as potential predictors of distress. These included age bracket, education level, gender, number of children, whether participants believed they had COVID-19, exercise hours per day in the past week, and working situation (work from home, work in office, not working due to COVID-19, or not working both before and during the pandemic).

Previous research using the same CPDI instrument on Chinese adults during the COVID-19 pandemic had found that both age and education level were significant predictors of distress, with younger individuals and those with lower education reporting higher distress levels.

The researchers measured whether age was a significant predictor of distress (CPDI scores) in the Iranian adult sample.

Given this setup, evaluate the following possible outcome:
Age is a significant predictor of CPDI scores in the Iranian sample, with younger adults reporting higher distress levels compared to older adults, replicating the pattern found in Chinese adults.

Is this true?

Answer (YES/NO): NO